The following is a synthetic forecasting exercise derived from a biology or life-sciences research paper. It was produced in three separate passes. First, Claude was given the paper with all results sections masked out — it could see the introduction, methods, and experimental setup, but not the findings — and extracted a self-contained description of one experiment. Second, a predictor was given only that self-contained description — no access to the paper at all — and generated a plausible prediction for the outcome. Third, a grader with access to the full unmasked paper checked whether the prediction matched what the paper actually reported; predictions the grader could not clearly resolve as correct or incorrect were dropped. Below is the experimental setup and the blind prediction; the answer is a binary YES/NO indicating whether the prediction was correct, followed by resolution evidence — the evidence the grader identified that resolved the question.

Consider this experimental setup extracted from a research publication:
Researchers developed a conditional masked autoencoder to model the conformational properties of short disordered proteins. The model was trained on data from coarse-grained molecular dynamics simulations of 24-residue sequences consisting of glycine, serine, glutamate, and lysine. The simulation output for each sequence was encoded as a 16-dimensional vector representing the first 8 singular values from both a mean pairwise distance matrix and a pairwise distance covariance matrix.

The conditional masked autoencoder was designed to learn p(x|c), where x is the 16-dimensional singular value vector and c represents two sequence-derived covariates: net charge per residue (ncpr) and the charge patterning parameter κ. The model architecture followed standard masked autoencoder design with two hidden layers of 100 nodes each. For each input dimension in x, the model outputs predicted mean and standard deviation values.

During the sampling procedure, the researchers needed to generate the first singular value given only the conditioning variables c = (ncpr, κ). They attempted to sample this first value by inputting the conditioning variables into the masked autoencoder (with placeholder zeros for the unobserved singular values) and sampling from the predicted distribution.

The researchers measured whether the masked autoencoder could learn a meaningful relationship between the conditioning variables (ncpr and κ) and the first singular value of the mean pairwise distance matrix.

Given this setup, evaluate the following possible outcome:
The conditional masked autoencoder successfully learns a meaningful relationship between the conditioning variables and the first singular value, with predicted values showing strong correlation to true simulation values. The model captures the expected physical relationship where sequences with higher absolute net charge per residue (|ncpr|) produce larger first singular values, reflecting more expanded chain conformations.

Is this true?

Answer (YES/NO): NO